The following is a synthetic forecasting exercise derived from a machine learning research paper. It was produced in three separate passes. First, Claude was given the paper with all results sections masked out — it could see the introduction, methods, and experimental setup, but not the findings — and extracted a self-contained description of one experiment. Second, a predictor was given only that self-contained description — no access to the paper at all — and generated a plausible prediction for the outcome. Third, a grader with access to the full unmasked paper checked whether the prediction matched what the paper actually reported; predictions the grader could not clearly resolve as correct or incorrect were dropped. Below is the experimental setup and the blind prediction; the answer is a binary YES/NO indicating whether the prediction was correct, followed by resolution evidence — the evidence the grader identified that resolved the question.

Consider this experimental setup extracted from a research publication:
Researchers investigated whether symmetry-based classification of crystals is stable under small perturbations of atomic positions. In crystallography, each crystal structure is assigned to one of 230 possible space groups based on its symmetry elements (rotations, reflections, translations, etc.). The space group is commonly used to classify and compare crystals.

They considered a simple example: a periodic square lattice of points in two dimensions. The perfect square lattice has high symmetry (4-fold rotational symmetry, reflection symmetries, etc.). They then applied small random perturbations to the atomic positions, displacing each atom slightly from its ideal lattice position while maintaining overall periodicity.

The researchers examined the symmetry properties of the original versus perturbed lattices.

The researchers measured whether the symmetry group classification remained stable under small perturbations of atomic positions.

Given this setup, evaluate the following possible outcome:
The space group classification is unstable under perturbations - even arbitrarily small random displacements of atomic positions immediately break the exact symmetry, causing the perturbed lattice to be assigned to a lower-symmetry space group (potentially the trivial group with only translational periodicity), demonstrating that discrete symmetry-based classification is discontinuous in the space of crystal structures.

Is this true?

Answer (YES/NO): YES